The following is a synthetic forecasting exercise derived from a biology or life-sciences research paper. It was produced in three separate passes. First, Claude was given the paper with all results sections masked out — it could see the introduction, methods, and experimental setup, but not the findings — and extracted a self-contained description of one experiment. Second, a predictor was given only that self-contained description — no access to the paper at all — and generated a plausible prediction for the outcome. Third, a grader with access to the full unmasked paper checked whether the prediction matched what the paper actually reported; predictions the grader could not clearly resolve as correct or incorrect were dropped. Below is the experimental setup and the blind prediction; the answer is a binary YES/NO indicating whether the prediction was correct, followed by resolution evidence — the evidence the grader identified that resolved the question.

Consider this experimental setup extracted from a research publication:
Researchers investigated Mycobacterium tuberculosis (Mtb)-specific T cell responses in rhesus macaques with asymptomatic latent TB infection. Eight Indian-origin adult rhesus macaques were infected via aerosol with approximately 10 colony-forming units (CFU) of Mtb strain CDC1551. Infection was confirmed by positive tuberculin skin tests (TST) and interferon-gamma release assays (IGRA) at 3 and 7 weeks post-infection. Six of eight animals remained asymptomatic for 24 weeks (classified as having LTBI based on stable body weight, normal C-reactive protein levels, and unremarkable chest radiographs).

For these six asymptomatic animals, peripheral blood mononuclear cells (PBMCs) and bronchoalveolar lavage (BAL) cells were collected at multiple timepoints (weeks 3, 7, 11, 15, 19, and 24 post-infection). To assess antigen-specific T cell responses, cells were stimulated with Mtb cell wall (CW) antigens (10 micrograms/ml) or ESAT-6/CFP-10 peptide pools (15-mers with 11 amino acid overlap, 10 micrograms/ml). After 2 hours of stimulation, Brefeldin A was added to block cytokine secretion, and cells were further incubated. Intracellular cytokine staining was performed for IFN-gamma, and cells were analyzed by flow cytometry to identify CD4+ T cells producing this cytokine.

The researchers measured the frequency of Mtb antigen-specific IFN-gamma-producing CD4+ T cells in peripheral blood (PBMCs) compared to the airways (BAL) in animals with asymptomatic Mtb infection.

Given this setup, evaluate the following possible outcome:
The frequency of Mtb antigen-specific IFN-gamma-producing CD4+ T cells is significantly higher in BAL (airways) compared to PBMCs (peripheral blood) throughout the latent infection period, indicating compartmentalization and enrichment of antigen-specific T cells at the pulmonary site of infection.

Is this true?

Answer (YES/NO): YES